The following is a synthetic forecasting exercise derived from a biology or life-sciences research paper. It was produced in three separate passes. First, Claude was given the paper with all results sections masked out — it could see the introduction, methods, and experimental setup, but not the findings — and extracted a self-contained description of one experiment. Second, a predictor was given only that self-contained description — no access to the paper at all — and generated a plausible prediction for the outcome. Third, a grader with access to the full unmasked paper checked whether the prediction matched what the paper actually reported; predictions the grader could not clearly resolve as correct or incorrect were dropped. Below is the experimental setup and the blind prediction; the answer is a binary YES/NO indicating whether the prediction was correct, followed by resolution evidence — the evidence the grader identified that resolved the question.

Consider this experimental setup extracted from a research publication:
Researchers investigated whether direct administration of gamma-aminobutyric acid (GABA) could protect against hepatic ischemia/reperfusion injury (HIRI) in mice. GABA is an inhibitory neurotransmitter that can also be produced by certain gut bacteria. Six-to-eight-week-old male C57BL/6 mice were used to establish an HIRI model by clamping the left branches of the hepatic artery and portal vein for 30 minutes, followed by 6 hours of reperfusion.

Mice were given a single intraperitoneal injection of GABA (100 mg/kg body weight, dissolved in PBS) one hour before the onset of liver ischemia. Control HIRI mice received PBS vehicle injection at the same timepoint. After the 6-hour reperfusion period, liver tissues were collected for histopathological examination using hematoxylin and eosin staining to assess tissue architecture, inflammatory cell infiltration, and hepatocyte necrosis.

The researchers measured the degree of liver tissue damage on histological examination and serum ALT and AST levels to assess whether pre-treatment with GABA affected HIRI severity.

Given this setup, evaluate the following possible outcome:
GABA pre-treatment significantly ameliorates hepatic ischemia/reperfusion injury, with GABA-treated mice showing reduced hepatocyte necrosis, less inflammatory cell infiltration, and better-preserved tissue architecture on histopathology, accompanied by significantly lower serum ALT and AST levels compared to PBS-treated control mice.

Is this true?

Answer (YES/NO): YES